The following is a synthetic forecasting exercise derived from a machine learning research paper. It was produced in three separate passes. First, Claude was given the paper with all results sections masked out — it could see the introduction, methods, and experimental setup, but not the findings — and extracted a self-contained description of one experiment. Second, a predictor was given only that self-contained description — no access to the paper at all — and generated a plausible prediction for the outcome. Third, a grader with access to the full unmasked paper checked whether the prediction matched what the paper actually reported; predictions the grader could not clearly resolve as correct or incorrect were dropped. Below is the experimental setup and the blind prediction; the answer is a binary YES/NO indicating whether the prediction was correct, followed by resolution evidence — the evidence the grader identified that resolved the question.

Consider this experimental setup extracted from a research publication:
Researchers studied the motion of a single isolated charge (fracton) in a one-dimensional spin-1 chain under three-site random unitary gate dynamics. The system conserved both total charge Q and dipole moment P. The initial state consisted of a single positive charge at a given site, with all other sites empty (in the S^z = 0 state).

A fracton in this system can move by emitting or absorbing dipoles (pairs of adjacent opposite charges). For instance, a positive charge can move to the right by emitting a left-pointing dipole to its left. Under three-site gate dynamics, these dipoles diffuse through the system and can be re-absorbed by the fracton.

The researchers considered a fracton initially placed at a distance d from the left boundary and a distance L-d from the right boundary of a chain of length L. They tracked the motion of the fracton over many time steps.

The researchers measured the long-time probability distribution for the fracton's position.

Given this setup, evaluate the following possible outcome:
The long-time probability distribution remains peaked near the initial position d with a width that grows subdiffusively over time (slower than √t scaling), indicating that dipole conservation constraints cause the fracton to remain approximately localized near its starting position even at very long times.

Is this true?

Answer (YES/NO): NO